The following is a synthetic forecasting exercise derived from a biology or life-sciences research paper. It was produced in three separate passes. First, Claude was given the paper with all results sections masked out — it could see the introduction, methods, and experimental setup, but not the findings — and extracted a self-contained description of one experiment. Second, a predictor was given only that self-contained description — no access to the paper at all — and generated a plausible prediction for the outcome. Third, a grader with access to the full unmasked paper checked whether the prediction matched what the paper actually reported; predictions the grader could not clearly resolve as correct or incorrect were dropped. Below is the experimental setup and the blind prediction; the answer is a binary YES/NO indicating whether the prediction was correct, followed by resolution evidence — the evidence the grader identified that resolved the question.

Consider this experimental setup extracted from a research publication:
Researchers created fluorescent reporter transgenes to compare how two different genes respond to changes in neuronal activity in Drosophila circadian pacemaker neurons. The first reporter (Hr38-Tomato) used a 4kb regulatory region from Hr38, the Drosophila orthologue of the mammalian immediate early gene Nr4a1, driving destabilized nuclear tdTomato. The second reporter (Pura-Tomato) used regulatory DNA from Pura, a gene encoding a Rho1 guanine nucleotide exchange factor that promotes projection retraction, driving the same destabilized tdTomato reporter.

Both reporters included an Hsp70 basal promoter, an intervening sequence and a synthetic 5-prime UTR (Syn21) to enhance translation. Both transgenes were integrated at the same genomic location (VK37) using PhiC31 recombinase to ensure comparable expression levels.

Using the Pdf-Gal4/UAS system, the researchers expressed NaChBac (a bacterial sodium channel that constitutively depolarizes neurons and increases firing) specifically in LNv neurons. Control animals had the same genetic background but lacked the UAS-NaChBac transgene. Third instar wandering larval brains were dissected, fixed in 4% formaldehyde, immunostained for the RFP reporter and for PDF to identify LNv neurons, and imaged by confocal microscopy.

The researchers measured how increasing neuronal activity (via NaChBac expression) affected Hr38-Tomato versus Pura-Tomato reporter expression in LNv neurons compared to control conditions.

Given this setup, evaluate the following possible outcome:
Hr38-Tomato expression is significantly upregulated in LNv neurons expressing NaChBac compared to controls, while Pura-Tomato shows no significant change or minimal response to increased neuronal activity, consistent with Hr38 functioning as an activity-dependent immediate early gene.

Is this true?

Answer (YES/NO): NO